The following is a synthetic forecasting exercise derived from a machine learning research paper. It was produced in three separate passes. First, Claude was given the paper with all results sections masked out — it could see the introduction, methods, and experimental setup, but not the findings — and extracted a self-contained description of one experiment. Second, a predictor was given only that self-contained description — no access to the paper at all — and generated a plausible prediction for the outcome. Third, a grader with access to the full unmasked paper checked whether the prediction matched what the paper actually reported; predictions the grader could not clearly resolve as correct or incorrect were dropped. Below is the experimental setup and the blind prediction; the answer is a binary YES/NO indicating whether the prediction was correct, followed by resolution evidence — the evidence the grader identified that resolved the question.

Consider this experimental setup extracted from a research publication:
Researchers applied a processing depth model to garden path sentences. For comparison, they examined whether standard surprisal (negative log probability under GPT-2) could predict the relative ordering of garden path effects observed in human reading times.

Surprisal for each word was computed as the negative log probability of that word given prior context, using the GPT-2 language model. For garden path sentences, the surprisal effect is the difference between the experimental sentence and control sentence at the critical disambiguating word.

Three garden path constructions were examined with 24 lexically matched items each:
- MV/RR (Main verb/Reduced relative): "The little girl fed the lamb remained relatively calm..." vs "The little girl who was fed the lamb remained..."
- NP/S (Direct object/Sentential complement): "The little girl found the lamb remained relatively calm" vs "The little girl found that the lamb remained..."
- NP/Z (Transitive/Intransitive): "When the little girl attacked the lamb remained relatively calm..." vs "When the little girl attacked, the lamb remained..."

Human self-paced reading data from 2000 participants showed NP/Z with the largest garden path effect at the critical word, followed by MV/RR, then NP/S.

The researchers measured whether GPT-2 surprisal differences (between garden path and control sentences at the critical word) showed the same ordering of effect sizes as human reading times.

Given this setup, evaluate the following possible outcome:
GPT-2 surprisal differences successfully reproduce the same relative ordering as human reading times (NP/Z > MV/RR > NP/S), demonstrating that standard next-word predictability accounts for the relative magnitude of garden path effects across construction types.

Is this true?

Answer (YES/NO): NO